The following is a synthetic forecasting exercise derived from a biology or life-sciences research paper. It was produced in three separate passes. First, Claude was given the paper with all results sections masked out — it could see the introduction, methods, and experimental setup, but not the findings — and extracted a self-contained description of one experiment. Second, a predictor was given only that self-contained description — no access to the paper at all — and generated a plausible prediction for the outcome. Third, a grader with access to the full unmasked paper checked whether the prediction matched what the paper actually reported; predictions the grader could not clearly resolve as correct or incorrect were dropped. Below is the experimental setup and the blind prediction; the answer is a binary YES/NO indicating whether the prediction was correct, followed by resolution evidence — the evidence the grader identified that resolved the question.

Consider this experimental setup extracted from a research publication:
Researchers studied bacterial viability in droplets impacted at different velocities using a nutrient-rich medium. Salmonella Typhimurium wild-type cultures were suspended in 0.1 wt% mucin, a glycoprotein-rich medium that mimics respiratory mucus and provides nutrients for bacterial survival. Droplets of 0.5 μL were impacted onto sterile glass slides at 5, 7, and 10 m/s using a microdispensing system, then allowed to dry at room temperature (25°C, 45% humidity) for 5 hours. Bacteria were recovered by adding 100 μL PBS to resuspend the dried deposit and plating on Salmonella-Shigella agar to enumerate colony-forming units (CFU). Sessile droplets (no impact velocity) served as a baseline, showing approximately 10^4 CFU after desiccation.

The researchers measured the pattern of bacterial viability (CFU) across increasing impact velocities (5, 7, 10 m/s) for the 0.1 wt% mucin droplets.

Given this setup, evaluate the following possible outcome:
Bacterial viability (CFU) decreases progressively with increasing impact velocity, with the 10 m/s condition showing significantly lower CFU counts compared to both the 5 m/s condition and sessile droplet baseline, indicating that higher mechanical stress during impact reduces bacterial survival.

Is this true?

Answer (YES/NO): NO